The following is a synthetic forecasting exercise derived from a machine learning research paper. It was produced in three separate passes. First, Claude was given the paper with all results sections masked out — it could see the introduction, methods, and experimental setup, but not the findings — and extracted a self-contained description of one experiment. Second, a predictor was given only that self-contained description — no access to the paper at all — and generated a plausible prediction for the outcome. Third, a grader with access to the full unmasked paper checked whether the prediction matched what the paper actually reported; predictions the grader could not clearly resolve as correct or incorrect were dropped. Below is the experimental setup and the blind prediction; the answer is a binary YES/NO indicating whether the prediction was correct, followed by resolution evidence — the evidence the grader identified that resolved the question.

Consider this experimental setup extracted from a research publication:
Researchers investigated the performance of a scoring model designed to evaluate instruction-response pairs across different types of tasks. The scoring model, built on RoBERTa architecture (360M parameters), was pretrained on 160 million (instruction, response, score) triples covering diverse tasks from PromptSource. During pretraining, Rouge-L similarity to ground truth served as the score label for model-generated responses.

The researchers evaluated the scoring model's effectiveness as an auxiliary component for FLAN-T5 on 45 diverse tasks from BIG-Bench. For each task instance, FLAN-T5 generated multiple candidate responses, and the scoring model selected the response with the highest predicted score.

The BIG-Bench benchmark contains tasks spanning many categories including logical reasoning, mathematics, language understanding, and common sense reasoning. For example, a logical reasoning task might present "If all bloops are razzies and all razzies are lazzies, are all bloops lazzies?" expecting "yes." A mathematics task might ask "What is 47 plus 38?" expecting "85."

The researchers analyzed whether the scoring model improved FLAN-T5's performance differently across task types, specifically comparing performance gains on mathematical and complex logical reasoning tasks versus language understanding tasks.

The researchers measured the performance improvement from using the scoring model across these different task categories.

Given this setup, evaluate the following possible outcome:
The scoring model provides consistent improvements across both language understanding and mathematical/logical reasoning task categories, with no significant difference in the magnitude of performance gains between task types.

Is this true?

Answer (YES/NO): NO